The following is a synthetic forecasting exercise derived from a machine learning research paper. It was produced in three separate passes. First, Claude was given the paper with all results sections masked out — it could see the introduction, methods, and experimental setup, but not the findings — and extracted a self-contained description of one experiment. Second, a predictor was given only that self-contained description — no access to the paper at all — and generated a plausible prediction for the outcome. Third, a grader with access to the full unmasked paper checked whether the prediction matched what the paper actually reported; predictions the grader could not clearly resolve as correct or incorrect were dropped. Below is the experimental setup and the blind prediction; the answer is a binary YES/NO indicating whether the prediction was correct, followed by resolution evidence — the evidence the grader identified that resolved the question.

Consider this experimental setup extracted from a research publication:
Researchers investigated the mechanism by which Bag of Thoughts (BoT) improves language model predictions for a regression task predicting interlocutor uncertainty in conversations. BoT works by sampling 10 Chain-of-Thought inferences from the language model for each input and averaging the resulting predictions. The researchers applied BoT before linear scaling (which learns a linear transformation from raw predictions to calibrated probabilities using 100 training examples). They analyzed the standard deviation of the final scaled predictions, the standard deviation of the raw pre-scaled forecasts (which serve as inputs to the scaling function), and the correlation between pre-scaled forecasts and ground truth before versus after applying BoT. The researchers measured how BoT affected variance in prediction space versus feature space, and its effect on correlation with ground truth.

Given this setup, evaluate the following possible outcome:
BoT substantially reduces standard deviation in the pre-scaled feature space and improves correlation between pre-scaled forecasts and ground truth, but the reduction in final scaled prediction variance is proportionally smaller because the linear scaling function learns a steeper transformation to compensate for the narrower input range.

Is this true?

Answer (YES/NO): NO